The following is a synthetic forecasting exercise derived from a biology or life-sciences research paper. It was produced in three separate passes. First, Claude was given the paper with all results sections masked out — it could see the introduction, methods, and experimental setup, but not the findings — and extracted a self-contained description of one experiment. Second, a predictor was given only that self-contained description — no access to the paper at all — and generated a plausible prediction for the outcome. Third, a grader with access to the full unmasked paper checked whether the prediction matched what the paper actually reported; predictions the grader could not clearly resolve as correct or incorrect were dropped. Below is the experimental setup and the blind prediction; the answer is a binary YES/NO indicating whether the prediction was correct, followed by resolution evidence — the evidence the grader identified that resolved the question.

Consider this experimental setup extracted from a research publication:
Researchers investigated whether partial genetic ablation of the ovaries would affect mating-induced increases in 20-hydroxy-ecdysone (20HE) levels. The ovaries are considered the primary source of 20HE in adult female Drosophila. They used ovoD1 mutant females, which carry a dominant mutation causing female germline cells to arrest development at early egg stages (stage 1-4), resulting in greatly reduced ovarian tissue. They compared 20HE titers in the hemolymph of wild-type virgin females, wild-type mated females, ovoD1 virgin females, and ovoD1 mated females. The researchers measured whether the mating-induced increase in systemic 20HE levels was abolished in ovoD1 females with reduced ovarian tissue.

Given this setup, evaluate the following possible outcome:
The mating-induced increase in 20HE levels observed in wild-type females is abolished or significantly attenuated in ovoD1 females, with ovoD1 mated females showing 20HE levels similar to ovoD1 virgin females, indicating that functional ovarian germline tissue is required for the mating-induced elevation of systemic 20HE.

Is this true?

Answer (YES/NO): NO